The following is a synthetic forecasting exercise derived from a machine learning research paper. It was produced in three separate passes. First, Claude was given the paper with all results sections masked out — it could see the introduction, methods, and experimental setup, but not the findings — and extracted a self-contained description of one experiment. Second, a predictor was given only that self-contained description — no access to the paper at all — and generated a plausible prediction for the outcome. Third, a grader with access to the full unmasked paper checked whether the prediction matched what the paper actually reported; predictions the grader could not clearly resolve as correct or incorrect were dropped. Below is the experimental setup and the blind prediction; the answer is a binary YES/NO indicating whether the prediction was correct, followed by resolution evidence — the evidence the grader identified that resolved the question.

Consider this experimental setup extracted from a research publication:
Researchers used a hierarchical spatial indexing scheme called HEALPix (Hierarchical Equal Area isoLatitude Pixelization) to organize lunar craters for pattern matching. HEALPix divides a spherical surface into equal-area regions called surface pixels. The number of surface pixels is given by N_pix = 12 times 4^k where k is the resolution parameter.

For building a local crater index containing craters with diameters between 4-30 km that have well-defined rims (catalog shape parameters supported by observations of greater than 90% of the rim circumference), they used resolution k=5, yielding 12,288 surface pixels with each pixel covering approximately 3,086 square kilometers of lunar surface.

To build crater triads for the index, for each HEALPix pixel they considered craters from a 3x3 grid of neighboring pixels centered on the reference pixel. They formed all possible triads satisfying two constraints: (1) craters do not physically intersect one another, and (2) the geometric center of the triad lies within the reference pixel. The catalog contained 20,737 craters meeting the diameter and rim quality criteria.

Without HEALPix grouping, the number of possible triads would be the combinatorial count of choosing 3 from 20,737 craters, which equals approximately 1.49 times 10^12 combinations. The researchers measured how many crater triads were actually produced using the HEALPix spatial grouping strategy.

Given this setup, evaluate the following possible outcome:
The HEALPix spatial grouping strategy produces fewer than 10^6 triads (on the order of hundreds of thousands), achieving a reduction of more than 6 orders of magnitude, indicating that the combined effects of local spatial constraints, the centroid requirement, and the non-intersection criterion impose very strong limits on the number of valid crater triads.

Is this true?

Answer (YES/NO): NO